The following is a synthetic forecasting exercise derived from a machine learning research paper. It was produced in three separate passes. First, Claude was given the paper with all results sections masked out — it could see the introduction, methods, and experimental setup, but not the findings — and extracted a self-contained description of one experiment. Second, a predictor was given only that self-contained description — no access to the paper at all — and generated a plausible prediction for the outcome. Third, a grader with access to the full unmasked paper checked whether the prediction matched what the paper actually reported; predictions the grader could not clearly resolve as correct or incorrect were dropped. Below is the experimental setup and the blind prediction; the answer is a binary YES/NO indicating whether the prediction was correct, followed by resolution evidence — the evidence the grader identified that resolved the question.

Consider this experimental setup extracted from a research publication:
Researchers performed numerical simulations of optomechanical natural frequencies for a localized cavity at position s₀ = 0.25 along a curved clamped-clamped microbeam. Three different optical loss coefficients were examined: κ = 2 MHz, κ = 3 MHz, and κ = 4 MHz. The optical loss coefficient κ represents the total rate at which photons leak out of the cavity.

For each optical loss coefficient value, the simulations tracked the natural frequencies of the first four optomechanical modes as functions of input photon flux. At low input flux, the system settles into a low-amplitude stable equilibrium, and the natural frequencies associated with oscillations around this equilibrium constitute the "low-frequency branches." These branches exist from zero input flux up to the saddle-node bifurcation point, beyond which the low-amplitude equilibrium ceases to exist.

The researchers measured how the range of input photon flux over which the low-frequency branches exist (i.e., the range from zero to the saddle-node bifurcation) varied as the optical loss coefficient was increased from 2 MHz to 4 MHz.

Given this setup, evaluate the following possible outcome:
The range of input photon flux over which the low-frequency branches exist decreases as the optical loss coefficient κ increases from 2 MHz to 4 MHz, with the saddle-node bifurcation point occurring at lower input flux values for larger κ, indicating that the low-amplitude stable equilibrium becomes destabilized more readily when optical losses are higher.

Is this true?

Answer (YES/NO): YES